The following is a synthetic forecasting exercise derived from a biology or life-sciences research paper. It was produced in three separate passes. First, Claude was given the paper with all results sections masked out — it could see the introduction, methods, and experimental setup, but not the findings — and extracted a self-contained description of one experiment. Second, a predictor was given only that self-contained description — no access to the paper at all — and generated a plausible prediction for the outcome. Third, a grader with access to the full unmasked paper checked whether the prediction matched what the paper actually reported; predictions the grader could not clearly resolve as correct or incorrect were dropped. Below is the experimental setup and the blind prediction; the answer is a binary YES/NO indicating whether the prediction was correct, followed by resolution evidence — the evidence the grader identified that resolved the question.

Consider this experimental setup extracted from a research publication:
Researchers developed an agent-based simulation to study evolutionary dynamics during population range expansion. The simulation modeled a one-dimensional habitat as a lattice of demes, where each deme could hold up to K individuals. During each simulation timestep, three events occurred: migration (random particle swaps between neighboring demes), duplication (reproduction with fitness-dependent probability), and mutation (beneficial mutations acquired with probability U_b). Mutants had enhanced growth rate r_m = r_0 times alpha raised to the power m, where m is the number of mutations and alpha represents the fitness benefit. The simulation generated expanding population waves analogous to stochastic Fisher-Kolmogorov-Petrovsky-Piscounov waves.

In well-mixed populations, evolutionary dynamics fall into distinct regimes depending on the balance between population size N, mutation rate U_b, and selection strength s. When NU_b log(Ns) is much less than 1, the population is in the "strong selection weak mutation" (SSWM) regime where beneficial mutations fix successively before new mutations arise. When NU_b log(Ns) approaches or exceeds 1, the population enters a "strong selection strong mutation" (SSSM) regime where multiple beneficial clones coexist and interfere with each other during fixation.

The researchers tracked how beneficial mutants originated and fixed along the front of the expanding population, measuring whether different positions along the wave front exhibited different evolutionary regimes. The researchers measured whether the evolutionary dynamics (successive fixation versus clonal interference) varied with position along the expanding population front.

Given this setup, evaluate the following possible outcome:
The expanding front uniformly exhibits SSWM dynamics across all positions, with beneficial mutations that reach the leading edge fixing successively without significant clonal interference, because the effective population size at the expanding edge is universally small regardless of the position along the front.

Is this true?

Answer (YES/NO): NO